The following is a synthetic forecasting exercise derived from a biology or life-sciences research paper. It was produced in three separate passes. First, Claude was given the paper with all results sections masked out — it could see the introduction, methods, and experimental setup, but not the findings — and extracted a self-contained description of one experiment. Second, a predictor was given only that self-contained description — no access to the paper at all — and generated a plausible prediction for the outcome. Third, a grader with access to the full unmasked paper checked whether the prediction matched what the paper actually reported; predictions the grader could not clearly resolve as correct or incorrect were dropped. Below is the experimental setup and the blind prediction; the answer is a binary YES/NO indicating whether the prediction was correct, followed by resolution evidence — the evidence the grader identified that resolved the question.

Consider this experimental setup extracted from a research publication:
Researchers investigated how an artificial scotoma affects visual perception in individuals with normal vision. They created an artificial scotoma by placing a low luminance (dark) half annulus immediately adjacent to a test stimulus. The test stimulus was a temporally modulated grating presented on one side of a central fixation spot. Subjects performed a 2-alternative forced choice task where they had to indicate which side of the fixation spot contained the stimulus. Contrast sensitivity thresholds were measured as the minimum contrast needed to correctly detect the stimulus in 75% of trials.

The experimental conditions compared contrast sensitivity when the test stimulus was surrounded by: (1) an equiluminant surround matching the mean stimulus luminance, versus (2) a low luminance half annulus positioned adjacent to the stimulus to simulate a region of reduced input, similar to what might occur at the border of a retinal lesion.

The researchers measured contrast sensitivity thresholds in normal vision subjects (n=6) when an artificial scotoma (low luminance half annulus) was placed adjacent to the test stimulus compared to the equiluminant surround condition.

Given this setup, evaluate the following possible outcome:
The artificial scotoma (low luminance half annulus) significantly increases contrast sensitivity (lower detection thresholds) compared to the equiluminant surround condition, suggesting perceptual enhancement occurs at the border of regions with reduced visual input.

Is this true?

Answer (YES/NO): NO